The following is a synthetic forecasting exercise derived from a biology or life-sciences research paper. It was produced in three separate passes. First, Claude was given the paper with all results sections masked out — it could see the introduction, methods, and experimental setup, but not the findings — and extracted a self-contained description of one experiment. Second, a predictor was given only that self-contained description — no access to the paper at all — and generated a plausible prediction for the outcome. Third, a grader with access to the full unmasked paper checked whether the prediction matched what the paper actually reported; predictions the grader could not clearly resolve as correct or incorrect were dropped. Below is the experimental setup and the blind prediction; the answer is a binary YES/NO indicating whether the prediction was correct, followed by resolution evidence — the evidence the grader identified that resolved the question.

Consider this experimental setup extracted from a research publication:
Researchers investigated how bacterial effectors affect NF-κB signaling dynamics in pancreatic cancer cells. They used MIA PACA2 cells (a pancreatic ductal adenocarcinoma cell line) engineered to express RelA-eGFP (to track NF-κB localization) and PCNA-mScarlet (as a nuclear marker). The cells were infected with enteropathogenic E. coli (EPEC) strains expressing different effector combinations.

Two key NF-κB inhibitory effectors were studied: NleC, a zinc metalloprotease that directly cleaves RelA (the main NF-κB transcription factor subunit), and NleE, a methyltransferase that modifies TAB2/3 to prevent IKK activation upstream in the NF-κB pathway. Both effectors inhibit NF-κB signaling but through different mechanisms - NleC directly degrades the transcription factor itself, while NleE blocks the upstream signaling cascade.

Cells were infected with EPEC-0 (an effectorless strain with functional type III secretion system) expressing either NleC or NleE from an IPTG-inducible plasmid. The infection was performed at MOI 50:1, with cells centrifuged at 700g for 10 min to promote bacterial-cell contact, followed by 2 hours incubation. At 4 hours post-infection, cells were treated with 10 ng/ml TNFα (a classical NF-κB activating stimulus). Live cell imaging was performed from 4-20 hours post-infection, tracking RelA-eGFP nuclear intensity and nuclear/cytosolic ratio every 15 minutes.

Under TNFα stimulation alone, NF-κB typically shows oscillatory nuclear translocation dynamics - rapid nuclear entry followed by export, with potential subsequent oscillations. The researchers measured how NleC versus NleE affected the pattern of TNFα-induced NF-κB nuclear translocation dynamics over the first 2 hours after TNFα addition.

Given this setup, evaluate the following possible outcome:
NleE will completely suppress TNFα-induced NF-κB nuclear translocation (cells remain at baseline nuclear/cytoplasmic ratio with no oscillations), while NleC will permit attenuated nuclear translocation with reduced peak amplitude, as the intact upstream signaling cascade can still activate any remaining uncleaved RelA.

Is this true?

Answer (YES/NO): NO